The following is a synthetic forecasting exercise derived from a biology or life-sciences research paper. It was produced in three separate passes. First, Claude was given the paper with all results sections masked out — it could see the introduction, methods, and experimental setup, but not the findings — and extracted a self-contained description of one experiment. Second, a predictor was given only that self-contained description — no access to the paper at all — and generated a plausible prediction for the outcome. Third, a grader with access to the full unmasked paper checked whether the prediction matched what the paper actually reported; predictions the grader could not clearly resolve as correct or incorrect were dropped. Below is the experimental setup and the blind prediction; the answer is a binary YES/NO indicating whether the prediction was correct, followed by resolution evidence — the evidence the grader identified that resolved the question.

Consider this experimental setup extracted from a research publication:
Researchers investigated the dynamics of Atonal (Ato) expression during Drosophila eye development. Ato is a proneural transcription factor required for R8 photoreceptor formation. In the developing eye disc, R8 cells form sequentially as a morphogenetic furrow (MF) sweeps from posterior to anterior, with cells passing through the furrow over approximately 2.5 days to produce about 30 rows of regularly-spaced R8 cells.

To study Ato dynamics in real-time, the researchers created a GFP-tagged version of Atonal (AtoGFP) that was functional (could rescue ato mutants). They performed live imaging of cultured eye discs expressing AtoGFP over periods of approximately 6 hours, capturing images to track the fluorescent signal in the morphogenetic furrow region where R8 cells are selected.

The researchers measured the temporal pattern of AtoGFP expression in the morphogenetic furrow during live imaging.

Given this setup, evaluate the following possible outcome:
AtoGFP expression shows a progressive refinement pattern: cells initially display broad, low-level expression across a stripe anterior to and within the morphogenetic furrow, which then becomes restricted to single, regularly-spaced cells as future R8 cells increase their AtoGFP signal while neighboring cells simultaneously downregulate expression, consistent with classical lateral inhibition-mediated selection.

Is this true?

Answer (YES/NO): NO